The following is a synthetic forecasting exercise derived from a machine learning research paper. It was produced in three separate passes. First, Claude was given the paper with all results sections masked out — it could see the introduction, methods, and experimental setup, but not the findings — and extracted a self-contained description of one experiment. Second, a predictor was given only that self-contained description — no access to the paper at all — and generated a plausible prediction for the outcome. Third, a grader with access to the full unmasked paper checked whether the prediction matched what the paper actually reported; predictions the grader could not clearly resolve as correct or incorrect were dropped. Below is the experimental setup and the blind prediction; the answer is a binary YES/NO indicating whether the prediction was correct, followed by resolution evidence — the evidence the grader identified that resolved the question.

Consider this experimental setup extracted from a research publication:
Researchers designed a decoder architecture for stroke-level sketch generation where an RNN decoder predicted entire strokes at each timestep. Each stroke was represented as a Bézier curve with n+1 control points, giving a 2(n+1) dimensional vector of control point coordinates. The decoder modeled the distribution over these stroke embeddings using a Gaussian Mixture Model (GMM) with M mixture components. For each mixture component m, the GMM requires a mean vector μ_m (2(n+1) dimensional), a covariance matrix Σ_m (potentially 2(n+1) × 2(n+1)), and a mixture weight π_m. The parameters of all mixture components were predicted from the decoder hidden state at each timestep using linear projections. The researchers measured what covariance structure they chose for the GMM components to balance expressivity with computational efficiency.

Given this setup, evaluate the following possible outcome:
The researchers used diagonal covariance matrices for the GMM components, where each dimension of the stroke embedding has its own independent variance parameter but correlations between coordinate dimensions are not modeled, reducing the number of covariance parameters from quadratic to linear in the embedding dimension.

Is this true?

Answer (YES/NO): YES